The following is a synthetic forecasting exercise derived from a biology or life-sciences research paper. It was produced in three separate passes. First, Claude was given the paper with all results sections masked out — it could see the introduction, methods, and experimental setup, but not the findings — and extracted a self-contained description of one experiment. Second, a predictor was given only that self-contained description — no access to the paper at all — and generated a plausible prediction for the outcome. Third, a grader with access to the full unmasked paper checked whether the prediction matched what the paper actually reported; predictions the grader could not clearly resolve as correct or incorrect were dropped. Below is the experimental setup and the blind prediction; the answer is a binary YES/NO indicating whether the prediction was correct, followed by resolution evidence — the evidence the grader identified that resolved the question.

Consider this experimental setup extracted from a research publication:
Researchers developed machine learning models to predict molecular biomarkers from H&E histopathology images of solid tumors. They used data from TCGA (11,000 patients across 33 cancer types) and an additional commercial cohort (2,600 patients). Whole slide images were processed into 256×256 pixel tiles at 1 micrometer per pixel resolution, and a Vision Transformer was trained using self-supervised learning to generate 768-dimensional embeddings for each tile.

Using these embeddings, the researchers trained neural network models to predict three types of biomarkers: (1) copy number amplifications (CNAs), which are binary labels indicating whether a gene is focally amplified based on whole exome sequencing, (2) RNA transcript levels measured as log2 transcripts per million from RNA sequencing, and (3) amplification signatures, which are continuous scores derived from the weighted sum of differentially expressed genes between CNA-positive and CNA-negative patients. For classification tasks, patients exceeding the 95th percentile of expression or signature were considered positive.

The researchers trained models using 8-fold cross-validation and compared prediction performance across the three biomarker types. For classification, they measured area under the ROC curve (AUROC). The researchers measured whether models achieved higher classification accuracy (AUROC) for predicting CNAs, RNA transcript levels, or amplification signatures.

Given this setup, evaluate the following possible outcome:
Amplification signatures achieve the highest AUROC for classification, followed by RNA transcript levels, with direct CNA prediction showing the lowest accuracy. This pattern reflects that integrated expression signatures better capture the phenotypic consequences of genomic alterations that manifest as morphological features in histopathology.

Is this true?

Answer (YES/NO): YES